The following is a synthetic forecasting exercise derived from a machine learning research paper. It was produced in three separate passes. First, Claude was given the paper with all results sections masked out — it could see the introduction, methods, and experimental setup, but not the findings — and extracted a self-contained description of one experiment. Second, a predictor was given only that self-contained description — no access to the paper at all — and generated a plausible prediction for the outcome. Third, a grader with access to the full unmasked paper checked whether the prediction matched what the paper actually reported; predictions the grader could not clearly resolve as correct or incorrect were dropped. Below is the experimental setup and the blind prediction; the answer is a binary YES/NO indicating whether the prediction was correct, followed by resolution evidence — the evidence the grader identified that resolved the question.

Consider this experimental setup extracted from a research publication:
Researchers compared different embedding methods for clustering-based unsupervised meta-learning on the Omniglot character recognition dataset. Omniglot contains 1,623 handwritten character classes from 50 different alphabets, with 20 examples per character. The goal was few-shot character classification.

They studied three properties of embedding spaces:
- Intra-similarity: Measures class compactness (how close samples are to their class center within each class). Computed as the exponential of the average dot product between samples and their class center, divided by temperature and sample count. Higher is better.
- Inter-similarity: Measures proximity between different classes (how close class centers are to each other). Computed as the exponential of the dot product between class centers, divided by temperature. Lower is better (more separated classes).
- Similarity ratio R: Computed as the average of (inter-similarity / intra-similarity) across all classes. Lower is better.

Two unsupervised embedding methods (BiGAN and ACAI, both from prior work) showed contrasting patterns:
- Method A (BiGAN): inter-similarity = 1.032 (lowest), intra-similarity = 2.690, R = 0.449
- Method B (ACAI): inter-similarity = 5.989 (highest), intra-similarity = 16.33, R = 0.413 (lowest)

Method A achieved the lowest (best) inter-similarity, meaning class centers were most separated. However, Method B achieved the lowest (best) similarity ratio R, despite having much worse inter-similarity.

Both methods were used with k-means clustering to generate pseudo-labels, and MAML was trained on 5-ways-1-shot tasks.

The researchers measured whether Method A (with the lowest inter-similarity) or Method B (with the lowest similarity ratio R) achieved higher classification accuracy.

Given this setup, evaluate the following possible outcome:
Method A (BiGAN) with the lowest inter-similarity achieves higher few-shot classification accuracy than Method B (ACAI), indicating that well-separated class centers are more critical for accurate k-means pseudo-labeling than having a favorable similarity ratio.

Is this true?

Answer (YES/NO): NO